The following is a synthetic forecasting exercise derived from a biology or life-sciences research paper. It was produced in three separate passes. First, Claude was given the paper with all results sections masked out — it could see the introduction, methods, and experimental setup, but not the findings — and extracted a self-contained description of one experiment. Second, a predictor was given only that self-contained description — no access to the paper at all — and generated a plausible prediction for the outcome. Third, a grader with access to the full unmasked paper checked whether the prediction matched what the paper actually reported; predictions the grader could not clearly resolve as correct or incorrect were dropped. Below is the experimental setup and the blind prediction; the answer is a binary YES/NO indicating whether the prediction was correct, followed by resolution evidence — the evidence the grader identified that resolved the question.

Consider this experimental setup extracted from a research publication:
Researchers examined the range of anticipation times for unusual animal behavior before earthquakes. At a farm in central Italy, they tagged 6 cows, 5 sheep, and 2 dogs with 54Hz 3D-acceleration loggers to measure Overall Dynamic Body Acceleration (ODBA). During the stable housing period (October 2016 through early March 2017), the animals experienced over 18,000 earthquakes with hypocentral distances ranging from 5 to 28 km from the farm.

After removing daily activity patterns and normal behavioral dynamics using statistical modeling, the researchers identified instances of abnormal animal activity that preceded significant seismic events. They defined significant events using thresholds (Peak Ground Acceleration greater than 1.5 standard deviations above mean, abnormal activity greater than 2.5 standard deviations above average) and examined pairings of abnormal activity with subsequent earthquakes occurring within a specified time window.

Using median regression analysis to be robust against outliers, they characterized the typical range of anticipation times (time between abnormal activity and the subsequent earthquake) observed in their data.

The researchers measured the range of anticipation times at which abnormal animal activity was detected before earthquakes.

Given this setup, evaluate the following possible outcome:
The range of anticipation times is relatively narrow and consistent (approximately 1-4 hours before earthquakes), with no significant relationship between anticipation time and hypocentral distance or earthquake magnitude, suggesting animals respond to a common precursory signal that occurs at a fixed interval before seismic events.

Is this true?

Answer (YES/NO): NO